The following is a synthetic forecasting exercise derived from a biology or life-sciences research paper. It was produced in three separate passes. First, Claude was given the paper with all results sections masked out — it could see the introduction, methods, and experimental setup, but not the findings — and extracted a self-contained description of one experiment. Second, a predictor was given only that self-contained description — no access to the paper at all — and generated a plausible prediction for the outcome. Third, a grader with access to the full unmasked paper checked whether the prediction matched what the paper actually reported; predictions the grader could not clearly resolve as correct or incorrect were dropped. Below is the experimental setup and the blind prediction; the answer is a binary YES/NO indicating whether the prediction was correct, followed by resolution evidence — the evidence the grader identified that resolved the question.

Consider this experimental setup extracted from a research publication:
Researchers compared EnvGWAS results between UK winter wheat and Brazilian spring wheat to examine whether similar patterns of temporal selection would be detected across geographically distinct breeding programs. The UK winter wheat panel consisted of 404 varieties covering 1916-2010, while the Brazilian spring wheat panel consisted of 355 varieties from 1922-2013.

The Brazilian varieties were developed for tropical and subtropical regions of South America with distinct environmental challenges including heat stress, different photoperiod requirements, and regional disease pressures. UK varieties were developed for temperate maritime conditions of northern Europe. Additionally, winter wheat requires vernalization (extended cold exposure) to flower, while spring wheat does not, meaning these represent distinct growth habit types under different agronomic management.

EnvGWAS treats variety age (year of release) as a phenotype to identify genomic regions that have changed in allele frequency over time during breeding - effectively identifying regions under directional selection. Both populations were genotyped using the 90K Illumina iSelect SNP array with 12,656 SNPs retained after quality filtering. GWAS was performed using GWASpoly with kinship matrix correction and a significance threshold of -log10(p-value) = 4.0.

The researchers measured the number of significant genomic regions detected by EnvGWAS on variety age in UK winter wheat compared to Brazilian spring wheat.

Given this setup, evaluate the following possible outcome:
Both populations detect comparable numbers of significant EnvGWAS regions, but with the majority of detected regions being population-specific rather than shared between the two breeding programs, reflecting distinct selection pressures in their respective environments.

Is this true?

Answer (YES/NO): NO